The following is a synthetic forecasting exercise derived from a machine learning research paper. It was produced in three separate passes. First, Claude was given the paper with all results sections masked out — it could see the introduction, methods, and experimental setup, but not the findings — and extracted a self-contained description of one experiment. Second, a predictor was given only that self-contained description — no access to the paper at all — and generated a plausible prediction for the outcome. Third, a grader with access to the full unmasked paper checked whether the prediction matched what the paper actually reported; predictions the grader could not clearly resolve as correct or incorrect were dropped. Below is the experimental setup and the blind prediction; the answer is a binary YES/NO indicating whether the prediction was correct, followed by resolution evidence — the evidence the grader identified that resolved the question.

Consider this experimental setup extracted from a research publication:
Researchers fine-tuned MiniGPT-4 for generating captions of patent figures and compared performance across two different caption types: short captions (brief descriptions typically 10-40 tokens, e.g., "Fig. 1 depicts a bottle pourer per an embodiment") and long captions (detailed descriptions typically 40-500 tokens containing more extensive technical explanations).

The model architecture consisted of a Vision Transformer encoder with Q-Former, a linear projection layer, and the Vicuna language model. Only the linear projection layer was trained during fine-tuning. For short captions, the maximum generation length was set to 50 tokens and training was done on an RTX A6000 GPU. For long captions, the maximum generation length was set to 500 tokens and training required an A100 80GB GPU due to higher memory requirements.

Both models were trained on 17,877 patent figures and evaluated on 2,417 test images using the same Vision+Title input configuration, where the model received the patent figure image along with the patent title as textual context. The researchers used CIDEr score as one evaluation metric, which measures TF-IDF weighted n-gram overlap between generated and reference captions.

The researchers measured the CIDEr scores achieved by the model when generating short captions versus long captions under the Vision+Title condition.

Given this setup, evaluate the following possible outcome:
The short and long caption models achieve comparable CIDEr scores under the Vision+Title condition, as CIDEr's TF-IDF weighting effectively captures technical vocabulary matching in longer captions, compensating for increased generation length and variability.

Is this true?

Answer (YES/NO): NO